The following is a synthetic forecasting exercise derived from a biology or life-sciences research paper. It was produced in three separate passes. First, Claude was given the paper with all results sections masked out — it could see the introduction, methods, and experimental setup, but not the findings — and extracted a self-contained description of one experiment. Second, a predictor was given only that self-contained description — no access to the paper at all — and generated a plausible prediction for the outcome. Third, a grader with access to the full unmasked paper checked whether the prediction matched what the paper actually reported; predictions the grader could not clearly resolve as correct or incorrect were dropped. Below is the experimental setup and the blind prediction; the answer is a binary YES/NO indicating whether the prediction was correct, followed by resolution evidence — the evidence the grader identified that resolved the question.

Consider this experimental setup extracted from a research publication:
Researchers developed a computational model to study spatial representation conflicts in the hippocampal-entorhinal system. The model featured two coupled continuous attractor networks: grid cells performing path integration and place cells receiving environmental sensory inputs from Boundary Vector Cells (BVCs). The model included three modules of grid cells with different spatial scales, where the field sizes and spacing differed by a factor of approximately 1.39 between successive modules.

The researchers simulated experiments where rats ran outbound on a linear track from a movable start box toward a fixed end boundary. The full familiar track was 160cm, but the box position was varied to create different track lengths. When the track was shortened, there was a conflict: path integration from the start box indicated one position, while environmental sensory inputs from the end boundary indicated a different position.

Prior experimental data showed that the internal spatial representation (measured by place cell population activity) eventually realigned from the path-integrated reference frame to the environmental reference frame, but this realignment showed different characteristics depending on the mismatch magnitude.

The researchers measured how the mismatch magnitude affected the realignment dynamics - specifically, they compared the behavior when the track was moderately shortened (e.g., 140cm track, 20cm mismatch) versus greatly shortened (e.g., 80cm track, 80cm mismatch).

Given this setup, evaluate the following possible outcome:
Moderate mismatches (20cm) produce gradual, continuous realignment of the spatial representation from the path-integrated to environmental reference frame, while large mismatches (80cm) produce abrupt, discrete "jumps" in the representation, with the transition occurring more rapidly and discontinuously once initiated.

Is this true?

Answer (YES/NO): YES